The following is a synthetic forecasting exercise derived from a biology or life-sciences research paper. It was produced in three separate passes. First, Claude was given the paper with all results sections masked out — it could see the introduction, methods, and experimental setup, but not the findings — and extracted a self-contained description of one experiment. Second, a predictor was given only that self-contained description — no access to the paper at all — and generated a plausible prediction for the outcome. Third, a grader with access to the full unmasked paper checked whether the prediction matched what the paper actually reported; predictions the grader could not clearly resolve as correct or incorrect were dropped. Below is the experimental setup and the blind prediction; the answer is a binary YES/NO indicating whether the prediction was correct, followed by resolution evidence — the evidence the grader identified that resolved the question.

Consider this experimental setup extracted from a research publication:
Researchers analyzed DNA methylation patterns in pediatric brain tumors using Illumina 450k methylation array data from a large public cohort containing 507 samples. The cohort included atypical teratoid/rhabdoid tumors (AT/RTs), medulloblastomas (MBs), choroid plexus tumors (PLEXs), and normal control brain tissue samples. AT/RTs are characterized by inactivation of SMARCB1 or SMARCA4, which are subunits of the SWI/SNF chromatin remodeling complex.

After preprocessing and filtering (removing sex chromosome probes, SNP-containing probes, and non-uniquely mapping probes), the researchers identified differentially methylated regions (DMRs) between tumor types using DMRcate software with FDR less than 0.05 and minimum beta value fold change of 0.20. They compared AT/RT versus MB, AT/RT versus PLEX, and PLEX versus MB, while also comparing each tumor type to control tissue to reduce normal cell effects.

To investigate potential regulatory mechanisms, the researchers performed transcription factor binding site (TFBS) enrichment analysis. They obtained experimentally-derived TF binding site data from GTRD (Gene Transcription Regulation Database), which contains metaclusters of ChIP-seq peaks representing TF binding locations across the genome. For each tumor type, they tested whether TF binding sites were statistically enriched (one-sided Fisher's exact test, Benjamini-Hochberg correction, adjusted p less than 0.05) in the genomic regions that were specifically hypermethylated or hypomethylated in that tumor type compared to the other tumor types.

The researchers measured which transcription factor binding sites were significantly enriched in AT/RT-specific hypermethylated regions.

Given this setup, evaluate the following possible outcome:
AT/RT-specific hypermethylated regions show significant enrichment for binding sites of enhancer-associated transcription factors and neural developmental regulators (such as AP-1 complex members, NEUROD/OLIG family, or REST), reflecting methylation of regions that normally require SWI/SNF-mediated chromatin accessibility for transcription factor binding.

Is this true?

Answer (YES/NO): NO